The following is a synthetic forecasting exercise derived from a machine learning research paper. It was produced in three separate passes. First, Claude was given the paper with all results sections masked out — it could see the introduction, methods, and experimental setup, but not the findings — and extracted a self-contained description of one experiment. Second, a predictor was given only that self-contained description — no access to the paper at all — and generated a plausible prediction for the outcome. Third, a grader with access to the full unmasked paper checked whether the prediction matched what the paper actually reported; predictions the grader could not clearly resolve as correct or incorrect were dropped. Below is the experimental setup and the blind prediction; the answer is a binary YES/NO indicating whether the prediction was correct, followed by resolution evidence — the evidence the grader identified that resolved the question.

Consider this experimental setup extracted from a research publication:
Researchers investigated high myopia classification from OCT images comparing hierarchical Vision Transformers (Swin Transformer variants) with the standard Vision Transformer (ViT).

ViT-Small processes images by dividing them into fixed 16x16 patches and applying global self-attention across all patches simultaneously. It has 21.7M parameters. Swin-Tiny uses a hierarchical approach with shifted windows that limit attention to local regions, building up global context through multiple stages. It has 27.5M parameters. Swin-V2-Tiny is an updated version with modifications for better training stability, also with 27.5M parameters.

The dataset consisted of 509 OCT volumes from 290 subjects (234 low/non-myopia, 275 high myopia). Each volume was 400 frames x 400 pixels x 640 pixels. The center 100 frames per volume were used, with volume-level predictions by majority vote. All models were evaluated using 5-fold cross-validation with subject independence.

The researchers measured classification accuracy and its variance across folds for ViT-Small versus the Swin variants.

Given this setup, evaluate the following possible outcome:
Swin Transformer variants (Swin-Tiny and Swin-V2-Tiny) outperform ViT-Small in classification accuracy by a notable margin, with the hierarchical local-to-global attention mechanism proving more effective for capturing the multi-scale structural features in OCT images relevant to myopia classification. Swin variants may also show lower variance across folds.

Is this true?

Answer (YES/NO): NO